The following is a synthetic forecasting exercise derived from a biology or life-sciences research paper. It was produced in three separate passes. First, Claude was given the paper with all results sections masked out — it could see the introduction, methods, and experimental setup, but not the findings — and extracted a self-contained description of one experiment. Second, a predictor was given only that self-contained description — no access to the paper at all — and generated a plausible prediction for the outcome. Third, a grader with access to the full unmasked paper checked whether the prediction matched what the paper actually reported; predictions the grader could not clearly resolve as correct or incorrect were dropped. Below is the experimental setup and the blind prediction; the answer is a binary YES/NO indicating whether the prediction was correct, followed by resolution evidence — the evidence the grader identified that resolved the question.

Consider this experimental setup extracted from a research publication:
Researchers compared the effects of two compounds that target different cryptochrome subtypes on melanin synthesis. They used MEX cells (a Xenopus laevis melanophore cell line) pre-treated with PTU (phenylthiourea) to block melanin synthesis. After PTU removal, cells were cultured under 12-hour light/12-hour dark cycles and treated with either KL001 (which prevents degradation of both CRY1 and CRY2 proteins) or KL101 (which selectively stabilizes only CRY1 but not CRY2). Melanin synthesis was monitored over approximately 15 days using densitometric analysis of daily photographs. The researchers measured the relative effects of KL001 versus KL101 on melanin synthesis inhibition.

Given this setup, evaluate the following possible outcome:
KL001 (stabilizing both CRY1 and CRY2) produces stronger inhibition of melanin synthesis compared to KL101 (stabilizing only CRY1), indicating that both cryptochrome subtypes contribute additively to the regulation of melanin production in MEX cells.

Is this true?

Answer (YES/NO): YES